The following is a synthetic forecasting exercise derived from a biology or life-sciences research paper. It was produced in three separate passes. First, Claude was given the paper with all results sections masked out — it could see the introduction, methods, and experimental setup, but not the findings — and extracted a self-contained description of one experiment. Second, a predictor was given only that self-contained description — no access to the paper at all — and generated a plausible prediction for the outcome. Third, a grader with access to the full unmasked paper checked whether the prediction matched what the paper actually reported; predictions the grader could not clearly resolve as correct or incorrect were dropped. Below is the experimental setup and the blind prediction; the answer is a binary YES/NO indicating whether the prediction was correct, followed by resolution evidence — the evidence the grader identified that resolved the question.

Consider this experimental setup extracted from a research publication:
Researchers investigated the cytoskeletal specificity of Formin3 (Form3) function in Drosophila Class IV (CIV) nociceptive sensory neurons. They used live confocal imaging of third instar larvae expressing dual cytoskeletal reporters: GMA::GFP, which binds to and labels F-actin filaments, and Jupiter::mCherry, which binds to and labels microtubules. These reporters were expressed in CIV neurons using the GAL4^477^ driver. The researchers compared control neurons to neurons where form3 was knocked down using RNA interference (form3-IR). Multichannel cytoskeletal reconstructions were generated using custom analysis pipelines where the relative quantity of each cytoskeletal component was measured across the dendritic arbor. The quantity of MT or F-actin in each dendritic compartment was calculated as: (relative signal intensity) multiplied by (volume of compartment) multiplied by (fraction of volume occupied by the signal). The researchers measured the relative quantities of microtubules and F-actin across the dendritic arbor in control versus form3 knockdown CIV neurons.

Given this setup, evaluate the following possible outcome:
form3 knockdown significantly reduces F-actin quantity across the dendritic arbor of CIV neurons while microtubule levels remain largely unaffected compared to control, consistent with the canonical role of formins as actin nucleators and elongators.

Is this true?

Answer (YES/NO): NO